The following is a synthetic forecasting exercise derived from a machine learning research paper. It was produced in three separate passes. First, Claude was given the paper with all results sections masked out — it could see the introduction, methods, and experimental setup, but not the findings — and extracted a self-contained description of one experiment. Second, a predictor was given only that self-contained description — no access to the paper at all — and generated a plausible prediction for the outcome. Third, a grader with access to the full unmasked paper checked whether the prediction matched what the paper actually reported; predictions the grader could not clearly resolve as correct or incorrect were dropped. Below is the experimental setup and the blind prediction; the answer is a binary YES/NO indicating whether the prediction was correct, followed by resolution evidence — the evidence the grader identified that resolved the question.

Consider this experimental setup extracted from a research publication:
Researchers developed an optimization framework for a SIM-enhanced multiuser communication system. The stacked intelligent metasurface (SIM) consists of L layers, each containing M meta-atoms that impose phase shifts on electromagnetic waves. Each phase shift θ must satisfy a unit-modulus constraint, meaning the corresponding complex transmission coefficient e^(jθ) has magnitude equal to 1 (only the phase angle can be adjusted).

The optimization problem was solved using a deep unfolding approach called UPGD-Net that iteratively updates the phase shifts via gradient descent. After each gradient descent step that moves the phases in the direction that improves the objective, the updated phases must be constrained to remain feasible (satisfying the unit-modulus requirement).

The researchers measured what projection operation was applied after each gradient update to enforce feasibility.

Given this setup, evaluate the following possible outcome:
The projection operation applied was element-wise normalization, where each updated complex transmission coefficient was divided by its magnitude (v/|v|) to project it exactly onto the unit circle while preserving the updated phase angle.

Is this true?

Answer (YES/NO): NO